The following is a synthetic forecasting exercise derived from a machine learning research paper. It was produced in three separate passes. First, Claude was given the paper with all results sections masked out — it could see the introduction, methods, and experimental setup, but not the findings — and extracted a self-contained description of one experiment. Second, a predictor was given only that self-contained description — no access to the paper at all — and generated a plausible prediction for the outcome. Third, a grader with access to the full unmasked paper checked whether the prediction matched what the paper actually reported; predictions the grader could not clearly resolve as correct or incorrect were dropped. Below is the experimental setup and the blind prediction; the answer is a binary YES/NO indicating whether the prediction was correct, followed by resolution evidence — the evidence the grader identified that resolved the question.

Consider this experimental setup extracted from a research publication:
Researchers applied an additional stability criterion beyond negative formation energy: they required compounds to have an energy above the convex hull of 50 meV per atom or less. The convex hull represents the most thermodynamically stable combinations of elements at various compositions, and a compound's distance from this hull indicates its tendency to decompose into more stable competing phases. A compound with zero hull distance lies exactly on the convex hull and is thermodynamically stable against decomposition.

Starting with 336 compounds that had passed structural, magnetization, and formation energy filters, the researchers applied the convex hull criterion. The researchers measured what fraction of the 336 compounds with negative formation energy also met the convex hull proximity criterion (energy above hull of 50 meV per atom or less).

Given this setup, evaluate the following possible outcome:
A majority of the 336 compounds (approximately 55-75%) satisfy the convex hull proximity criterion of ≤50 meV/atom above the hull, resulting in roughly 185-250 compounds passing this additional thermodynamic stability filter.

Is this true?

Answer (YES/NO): YES